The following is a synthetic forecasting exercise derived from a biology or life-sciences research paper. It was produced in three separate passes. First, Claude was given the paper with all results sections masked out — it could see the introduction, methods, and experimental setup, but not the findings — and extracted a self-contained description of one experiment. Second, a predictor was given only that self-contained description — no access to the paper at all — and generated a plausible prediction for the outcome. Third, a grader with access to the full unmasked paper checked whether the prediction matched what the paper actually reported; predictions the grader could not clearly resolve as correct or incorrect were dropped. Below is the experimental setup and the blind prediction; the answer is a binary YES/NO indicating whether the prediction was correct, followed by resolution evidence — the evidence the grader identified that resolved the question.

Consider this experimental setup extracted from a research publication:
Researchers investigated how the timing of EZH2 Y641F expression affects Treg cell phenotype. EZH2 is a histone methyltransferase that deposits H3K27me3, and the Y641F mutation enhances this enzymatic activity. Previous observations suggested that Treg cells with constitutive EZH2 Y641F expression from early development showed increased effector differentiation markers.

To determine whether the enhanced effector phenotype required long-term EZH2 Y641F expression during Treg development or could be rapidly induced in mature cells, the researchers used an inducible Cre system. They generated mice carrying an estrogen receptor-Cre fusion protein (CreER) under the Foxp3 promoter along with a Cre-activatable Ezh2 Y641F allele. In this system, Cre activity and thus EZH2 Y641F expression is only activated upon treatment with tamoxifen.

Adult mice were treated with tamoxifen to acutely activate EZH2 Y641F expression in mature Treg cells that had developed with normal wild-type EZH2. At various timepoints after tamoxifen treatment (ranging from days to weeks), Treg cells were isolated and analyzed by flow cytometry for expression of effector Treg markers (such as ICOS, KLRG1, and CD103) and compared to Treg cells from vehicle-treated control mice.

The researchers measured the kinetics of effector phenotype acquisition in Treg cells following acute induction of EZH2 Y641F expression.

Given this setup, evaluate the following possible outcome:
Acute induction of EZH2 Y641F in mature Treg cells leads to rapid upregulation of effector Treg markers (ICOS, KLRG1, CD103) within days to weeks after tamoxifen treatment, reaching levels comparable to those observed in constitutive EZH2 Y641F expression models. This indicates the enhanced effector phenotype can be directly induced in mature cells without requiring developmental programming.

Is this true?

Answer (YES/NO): YES